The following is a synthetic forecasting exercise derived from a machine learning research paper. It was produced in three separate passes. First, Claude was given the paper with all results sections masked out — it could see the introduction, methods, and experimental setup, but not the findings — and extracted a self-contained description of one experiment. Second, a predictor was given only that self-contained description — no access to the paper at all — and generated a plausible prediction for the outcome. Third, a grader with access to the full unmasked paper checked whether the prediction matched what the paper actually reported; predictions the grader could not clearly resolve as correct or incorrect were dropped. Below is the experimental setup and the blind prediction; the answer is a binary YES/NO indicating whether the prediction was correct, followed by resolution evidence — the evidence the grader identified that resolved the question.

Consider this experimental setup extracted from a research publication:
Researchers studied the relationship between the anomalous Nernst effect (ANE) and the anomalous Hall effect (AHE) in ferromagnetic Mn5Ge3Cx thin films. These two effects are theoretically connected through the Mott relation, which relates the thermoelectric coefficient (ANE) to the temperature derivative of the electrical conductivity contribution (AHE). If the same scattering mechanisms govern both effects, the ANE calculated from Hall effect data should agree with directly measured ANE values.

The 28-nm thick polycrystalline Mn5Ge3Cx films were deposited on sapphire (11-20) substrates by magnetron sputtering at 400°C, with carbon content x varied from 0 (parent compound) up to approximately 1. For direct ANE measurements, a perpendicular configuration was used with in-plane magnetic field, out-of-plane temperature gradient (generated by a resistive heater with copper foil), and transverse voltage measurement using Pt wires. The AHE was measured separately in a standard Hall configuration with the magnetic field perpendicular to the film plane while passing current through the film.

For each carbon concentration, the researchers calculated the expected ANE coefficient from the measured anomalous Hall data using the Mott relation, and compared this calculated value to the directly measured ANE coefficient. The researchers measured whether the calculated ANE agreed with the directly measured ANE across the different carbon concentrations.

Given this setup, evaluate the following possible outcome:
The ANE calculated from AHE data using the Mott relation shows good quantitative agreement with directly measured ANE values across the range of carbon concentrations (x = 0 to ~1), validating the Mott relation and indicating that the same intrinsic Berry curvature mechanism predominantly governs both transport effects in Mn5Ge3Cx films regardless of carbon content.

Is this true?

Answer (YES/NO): NO